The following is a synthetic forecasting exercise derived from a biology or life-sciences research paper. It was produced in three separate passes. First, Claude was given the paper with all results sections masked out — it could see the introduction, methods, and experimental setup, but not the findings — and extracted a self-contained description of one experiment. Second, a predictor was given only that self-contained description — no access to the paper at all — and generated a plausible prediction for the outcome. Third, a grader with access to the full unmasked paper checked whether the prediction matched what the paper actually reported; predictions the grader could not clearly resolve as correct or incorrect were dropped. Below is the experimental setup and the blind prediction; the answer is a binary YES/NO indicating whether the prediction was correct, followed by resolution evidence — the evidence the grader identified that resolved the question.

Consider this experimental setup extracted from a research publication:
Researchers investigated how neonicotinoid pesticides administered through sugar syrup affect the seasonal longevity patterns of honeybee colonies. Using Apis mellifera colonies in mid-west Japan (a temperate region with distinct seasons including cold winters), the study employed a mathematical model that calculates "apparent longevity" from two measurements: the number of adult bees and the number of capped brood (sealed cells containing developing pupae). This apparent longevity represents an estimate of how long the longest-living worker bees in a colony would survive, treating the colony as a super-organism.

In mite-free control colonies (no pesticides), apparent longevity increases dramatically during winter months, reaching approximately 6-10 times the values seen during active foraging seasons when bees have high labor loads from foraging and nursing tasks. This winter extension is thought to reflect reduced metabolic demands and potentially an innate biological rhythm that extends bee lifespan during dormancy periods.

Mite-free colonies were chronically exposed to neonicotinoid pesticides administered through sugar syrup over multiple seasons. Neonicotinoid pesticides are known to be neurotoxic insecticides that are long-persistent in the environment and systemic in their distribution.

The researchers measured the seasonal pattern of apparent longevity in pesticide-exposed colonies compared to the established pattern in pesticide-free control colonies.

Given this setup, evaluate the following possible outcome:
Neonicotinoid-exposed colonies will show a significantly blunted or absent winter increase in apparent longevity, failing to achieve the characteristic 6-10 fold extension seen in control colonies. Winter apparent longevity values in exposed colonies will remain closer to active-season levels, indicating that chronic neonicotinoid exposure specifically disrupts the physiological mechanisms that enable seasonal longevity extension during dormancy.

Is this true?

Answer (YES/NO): NO